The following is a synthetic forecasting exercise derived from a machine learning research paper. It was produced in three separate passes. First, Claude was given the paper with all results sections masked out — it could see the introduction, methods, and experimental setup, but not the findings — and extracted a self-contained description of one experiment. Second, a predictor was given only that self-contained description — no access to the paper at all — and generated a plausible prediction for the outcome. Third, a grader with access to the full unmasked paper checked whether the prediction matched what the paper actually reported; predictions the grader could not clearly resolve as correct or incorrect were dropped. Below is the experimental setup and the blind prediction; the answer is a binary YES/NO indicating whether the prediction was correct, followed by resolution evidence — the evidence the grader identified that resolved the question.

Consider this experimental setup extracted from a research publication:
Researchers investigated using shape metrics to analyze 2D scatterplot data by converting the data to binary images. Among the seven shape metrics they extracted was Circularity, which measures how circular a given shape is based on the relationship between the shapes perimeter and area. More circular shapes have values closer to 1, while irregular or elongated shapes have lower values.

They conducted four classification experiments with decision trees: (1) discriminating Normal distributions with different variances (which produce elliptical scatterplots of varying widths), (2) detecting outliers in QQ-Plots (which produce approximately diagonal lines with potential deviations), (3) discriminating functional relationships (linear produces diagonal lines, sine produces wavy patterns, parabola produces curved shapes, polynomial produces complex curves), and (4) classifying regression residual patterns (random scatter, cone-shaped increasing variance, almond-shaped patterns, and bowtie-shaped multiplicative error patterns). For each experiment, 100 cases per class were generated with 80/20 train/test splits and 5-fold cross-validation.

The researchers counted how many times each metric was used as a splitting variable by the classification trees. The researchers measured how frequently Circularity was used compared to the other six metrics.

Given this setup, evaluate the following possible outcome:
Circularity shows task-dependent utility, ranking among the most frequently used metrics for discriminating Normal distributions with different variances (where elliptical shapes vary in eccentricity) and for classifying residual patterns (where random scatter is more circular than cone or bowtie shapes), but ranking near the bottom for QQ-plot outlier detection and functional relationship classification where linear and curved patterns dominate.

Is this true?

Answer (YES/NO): NO